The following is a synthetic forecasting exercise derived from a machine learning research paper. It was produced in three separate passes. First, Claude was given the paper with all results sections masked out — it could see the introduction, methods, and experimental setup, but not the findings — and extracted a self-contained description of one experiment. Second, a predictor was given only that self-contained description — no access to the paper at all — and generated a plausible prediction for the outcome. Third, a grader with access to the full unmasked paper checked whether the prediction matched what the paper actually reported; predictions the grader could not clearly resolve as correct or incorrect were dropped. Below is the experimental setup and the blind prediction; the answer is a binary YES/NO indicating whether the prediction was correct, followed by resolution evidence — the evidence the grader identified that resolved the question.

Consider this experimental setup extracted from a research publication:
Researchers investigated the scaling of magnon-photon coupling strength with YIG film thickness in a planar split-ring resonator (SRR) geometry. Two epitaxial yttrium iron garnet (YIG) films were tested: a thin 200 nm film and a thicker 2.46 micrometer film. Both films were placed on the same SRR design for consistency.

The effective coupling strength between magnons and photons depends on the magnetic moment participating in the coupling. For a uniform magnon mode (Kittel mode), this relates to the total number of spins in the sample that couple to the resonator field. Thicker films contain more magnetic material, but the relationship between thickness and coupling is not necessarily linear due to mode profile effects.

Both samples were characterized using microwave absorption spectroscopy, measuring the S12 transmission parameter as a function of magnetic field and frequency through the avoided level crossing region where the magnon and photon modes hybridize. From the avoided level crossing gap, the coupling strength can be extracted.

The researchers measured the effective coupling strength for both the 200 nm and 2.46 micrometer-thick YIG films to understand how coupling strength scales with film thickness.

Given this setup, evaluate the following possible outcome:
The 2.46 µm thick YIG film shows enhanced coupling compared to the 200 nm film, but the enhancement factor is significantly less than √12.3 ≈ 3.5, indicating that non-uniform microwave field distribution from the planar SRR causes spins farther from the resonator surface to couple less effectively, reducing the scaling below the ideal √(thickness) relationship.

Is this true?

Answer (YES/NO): NO